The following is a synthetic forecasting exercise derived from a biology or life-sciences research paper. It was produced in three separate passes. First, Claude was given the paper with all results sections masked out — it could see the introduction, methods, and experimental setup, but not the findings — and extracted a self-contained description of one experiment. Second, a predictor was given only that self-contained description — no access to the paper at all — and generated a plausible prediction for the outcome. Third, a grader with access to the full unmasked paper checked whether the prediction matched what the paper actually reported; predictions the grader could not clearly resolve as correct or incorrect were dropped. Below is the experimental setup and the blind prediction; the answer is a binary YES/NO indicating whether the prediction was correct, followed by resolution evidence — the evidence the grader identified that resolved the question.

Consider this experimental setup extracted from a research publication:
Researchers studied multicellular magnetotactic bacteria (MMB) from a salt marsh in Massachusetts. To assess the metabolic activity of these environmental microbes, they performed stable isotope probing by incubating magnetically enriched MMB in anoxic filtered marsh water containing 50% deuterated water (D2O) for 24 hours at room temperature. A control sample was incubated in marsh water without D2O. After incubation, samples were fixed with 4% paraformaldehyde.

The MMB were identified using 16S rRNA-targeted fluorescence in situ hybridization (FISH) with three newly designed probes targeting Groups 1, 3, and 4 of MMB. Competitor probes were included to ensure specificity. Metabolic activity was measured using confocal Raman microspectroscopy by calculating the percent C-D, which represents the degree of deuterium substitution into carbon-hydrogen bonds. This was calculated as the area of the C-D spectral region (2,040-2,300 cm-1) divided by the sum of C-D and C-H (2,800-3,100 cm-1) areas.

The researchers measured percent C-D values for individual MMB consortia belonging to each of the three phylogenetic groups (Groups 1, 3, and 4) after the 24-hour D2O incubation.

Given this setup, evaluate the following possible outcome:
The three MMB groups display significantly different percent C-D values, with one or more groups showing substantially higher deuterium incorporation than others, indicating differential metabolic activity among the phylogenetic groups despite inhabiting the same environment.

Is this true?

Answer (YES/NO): NO